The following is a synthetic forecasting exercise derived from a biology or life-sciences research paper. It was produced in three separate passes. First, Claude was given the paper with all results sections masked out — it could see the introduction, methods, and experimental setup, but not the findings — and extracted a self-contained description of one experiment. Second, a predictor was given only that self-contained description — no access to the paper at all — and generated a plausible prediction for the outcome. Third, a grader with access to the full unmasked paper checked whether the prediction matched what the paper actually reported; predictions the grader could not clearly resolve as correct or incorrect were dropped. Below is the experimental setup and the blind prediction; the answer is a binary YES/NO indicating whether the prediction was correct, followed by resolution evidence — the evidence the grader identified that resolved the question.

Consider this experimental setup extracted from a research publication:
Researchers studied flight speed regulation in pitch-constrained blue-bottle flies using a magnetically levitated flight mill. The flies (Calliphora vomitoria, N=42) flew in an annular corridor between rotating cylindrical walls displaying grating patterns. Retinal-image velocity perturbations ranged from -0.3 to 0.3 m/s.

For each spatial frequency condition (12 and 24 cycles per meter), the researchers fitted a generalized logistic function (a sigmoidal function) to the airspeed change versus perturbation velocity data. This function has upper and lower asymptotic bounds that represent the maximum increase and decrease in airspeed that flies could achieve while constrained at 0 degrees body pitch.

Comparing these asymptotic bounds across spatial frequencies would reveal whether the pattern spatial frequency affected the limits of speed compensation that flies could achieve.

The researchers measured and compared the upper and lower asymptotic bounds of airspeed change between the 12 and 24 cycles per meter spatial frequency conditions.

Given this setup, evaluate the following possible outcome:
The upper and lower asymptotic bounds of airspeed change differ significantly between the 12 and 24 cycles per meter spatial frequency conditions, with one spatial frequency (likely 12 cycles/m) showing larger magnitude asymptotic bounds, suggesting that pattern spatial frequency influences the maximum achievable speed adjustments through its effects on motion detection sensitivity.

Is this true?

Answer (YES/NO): NO